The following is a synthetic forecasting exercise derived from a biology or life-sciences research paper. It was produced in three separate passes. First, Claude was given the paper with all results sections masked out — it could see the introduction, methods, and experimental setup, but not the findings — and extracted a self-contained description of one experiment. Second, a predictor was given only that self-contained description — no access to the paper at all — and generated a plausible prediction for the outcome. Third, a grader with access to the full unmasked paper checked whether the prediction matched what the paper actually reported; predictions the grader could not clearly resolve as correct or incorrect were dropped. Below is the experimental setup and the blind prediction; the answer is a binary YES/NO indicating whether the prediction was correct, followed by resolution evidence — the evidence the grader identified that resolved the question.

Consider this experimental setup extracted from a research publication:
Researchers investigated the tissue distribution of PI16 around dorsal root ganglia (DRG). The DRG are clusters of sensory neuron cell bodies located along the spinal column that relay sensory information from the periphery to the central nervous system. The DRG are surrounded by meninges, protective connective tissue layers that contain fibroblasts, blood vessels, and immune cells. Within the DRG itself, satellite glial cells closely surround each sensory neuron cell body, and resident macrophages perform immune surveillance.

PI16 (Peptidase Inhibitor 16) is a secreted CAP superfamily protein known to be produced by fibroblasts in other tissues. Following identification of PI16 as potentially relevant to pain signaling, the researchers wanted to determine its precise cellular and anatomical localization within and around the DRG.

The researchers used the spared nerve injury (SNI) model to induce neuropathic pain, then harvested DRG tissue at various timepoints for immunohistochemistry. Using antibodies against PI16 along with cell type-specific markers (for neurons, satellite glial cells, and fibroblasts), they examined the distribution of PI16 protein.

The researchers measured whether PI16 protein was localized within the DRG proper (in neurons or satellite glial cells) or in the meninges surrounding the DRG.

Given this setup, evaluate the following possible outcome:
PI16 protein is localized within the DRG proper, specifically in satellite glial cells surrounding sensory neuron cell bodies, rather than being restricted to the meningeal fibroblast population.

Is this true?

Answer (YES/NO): NO